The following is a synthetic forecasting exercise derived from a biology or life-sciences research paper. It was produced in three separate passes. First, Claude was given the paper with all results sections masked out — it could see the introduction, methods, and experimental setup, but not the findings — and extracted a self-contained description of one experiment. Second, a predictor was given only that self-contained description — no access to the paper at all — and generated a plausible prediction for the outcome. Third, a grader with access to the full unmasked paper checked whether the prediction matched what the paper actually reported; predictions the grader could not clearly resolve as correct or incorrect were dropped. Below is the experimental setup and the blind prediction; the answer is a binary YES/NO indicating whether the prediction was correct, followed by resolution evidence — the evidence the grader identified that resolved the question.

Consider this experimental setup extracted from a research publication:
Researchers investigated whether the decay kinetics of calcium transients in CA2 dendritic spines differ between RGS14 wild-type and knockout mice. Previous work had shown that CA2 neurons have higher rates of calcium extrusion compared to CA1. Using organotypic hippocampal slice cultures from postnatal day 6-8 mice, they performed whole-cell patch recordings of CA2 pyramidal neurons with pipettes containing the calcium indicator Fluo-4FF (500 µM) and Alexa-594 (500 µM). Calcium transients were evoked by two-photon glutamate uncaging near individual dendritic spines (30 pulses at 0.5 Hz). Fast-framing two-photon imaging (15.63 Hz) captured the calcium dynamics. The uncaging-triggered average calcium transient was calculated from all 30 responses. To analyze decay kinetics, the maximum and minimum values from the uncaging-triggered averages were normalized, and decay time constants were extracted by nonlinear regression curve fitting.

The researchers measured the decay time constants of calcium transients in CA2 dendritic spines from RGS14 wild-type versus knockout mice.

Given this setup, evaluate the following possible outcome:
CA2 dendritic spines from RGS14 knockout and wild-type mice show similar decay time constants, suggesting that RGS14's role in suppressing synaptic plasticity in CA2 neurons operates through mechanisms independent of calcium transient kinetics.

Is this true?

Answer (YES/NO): YES